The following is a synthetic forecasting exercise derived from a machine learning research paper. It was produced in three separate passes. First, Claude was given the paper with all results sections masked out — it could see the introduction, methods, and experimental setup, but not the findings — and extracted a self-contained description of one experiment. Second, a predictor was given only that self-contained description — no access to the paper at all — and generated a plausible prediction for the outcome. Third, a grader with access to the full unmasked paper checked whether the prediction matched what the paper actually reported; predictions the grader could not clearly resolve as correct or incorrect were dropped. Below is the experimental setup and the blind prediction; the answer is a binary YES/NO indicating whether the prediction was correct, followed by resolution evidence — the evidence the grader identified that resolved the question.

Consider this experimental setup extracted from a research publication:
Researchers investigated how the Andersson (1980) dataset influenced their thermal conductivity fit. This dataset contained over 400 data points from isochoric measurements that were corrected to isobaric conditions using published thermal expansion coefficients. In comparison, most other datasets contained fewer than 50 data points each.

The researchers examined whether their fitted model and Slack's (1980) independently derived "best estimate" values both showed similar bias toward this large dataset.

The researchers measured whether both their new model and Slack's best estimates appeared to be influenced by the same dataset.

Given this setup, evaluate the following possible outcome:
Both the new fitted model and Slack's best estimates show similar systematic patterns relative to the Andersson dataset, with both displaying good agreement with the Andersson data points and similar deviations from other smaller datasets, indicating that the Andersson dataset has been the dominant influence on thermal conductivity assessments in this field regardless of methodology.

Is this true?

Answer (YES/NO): YES